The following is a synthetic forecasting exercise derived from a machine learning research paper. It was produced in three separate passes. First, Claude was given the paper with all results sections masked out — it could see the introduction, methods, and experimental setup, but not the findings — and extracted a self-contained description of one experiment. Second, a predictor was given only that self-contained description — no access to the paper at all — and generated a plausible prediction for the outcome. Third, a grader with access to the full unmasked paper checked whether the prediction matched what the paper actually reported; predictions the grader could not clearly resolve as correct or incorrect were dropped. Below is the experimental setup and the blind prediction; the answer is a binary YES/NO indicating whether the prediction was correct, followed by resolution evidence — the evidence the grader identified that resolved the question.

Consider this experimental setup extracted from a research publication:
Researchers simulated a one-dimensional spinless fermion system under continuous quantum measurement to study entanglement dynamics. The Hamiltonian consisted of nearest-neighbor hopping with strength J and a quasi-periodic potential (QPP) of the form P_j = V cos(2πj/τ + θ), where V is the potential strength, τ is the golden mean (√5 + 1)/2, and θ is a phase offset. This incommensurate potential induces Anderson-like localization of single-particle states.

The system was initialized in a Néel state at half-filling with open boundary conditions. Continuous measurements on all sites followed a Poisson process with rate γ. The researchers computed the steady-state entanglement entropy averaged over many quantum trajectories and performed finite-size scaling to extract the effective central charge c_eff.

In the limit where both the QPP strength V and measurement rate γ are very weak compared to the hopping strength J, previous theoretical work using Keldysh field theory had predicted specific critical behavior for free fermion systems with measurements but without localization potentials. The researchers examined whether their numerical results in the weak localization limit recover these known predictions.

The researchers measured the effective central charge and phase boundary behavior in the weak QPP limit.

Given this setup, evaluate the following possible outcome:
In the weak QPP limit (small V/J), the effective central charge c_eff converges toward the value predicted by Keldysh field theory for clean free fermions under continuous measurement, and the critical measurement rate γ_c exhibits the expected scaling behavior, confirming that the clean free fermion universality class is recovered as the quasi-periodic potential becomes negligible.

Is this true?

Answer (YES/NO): NO